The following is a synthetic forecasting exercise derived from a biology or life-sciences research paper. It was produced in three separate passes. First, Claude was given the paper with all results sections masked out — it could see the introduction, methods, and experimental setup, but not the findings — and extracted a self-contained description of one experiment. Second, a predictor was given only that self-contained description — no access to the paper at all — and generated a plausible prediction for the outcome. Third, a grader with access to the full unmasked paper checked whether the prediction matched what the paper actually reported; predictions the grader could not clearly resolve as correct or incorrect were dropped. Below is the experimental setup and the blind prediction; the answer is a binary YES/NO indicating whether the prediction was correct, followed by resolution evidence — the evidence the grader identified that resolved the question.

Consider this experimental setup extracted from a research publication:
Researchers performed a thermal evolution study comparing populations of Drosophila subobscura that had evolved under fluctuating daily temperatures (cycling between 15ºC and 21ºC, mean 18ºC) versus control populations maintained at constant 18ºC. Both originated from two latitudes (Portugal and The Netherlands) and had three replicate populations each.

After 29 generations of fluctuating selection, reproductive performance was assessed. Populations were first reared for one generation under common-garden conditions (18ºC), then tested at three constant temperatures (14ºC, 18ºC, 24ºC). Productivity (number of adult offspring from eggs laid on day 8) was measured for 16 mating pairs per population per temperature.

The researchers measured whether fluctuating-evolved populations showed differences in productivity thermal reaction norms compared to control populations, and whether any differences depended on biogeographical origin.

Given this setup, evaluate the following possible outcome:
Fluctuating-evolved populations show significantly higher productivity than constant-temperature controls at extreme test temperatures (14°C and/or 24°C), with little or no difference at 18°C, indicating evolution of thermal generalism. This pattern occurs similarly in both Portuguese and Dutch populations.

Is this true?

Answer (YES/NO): NO